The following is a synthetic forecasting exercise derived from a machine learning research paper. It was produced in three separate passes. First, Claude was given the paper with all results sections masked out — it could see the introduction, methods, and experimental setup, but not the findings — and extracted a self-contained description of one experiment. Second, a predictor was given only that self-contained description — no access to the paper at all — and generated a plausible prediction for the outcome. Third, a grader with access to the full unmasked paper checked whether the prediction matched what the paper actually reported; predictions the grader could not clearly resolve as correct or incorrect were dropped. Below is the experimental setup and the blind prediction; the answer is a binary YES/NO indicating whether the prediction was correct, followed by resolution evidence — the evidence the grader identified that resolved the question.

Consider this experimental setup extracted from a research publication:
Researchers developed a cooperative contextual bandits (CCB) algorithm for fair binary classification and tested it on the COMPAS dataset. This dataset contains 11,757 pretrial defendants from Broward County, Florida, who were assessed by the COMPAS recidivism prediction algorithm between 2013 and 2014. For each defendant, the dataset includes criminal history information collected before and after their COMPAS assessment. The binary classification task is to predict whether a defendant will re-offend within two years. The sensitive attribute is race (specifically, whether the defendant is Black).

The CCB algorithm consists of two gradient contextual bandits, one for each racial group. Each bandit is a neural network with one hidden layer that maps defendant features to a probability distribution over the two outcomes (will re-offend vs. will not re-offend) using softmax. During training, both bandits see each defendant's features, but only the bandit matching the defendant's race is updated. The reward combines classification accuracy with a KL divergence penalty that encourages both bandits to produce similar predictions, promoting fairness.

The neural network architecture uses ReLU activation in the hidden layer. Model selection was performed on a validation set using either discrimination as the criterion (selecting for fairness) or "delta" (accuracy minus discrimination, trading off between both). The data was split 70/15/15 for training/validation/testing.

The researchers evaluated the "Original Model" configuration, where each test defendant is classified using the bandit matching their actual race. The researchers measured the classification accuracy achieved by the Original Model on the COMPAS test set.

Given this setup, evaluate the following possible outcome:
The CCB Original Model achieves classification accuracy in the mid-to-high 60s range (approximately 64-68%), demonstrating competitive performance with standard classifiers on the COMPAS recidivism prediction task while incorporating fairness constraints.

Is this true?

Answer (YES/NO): NO